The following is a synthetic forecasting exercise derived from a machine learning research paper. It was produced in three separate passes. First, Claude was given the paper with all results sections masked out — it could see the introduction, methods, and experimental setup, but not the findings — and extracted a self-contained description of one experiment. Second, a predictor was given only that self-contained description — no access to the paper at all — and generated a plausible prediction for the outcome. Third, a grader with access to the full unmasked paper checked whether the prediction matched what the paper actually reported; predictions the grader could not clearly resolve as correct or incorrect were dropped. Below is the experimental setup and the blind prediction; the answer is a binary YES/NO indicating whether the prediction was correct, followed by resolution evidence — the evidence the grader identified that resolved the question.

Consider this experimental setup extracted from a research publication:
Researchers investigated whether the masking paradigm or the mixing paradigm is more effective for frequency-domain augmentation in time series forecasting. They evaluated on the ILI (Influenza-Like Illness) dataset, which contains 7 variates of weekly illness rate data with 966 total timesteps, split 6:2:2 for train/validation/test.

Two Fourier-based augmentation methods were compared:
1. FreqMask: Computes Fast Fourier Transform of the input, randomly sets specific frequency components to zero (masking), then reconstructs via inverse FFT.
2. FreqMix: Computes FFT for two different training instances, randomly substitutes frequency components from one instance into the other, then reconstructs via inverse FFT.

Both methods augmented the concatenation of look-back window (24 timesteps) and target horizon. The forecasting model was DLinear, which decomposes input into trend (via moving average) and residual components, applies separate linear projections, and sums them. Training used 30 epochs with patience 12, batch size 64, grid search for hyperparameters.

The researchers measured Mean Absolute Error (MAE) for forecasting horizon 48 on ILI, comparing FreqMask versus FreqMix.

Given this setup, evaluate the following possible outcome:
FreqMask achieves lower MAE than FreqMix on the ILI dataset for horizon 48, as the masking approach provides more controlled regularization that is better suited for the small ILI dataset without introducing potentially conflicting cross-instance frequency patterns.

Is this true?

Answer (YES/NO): NO